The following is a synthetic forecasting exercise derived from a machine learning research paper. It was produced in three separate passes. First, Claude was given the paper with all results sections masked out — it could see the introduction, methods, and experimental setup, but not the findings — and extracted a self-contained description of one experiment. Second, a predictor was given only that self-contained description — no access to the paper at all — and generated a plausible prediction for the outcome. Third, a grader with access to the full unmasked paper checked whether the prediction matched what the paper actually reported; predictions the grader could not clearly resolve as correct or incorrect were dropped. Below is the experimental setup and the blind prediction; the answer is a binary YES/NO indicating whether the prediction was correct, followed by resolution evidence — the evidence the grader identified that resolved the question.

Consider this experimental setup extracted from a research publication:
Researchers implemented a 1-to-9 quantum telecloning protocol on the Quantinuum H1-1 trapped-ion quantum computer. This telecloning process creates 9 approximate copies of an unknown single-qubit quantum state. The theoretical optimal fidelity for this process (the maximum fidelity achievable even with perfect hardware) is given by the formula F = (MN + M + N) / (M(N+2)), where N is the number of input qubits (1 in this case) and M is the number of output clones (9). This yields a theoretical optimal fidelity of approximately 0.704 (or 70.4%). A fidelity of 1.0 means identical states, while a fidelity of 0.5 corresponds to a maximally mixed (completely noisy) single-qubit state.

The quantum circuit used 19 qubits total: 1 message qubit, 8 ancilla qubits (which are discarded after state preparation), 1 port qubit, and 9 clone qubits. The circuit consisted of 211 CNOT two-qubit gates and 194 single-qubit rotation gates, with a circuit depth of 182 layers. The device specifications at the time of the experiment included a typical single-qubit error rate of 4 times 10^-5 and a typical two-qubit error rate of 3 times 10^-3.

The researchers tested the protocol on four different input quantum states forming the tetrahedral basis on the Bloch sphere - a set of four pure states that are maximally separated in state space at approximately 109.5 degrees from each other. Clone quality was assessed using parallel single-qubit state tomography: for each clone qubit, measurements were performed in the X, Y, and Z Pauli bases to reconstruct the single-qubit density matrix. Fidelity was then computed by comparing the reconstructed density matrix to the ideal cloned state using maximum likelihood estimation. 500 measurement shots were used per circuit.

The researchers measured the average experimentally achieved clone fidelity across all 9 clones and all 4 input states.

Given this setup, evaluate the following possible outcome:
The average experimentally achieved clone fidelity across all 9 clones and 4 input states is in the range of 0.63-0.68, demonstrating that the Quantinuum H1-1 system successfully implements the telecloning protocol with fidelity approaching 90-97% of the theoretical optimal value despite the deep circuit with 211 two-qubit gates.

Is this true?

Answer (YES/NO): NO